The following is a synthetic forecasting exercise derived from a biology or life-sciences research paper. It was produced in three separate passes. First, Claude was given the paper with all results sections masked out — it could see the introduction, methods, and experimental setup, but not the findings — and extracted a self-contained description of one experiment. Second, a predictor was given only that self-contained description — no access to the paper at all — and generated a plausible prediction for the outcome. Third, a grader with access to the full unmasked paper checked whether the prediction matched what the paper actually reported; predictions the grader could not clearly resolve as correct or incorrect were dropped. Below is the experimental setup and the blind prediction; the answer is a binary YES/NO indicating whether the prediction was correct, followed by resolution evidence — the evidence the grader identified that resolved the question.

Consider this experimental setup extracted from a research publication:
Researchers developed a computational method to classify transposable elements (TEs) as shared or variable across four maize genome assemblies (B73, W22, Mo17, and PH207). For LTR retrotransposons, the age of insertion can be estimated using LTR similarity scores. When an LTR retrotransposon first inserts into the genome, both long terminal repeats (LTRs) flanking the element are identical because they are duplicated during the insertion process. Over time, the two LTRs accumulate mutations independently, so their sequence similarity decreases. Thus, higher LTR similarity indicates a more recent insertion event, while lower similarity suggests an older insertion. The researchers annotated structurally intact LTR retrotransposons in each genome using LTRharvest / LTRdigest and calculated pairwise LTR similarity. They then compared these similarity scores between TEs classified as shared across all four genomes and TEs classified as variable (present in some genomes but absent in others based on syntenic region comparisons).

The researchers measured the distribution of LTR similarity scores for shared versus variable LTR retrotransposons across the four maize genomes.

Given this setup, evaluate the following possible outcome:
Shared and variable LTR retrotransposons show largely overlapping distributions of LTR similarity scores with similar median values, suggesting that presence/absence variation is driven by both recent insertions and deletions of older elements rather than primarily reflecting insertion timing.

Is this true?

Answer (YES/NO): NO